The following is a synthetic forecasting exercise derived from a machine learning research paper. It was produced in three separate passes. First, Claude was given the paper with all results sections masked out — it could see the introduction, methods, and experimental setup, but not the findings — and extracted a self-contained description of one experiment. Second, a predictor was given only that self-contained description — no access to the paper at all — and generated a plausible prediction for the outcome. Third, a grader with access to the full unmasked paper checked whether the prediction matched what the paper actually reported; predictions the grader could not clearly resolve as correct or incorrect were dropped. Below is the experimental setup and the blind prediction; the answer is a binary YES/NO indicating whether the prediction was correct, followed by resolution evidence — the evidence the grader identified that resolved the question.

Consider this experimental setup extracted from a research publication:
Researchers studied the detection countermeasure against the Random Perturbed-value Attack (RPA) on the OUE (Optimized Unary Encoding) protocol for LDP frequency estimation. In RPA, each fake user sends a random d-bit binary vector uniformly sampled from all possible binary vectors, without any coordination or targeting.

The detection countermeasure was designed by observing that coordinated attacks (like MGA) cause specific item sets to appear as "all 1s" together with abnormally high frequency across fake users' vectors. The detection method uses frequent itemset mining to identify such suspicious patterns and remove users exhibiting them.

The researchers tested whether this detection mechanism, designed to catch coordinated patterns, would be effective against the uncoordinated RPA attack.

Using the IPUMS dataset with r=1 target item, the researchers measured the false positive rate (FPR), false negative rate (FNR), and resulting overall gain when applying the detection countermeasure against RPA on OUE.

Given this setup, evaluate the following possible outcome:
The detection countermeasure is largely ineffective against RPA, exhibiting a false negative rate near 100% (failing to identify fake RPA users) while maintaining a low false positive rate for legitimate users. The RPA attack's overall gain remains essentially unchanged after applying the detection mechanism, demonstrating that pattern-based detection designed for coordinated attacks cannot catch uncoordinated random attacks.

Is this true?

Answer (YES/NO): YES